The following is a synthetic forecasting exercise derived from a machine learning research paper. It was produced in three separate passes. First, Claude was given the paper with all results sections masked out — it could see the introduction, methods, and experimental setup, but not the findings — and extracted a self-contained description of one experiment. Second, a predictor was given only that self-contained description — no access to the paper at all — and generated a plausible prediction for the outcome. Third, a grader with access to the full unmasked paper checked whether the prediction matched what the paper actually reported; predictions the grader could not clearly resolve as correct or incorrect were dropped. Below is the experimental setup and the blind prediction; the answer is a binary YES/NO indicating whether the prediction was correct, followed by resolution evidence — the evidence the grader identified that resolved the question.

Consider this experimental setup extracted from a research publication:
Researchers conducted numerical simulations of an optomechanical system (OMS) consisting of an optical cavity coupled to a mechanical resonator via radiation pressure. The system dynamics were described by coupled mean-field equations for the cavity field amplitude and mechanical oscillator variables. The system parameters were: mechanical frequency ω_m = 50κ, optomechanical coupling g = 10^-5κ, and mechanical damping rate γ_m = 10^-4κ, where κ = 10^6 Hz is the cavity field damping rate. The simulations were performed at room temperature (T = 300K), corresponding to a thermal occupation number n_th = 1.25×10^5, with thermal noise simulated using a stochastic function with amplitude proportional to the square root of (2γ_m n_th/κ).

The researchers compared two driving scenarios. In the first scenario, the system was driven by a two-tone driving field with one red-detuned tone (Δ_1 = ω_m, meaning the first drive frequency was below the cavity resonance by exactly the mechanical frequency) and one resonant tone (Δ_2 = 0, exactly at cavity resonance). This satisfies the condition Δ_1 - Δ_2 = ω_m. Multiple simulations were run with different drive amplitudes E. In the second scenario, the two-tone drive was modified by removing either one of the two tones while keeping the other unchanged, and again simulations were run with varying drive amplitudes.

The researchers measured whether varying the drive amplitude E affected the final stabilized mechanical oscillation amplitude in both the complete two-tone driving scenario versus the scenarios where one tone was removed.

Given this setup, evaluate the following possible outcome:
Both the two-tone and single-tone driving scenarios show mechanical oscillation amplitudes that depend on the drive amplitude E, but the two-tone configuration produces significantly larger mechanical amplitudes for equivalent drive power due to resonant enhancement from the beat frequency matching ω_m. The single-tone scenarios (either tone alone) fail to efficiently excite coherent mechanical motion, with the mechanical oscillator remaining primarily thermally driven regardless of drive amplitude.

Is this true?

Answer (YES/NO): NO